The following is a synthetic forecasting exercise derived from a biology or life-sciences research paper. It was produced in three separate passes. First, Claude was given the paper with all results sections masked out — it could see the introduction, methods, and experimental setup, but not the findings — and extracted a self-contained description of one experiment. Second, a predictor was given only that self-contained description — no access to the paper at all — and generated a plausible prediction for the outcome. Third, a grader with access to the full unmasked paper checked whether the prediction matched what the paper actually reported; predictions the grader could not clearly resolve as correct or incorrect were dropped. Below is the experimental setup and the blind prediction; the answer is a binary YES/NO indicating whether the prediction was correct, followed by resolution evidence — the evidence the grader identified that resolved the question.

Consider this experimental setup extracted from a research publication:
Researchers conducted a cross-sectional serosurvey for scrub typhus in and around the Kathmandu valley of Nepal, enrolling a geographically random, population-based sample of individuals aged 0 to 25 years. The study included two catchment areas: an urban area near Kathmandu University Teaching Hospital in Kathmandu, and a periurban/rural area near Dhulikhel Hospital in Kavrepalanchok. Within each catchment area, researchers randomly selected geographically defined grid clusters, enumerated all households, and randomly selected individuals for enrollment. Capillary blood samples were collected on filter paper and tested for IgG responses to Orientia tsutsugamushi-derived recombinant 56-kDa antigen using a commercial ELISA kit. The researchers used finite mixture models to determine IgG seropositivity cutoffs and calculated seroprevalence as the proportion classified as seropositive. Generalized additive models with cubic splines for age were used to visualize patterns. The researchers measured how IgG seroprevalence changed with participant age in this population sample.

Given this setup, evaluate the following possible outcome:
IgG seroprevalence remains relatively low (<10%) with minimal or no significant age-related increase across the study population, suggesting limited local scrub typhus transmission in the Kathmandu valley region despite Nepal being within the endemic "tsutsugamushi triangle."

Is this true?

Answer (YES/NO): NO